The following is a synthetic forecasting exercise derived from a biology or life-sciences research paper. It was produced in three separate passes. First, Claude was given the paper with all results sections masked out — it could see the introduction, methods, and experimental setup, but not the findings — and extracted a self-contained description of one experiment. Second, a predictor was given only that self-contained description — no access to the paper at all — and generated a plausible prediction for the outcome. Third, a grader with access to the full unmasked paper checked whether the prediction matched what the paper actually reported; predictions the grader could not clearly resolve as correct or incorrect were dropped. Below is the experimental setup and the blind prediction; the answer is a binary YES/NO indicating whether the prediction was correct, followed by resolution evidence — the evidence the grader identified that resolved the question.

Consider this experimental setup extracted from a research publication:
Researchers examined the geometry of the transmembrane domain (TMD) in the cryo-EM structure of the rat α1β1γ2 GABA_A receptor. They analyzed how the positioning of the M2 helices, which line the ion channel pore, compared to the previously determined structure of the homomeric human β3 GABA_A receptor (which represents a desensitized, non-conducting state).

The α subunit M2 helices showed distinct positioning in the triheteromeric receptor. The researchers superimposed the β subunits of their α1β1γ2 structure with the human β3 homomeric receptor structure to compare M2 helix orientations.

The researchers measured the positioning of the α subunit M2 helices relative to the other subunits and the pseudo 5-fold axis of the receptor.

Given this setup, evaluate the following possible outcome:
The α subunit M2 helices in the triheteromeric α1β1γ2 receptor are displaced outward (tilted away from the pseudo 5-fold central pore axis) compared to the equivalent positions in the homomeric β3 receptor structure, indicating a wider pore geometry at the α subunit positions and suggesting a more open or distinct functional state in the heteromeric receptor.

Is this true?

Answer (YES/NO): YES